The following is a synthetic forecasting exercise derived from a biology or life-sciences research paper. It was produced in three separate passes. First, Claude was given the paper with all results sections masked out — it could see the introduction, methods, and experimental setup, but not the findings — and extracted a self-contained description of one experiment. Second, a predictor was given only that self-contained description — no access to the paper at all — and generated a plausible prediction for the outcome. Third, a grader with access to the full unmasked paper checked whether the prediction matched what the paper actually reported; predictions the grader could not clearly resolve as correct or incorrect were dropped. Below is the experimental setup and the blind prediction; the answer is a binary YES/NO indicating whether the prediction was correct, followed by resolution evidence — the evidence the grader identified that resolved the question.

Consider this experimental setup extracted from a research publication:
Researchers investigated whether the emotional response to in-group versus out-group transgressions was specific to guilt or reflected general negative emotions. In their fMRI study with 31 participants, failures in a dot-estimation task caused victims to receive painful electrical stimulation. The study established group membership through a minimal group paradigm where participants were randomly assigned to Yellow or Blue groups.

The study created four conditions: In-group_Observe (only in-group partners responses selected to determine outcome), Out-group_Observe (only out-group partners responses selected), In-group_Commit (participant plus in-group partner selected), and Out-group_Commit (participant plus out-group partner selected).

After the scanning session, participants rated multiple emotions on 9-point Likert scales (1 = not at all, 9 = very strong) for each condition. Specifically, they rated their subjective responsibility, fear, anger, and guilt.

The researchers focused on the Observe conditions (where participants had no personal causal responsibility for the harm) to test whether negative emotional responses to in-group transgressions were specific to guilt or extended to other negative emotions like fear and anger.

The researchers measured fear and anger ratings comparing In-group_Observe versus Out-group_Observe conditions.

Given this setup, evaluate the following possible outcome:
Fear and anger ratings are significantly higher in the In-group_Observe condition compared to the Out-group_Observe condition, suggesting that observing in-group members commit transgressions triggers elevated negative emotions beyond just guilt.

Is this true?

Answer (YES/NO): NO